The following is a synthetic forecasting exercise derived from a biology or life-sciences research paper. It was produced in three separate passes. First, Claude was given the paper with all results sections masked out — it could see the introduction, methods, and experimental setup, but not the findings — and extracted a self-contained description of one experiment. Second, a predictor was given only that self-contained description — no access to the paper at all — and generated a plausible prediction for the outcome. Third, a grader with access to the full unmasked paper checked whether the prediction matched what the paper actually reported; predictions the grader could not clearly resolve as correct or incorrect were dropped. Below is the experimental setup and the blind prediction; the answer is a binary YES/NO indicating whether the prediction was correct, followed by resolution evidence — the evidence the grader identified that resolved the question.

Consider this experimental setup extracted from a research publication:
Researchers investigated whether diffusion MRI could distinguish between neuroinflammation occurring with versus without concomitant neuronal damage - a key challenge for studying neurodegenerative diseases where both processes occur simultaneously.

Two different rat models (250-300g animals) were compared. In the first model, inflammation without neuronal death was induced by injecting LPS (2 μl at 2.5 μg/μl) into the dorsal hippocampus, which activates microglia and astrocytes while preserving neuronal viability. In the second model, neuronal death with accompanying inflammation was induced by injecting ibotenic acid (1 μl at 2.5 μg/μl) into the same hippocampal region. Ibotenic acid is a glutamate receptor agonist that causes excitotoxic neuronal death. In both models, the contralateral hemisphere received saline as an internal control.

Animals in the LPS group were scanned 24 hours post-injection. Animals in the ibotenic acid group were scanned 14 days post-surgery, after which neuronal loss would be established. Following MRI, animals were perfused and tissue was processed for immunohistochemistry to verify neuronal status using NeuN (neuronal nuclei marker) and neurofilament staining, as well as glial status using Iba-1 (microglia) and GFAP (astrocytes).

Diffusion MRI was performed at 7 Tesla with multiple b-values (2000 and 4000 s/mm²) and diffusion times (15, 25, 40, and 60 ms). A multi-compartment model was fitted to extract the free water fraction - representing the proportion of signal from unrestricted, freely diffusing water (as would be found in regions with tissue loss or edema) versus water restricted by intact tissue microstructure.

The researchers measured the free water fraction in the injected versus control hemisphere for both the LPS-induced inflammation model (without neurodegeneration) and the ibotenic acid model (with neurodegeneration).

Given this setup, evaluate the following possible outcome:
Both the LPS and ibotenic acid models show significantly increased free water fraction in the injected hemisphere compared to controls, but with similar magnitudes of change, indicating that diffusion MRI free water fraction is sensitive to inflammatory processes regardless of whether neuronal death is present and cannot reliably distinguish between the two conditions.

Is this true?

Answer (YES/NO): NO